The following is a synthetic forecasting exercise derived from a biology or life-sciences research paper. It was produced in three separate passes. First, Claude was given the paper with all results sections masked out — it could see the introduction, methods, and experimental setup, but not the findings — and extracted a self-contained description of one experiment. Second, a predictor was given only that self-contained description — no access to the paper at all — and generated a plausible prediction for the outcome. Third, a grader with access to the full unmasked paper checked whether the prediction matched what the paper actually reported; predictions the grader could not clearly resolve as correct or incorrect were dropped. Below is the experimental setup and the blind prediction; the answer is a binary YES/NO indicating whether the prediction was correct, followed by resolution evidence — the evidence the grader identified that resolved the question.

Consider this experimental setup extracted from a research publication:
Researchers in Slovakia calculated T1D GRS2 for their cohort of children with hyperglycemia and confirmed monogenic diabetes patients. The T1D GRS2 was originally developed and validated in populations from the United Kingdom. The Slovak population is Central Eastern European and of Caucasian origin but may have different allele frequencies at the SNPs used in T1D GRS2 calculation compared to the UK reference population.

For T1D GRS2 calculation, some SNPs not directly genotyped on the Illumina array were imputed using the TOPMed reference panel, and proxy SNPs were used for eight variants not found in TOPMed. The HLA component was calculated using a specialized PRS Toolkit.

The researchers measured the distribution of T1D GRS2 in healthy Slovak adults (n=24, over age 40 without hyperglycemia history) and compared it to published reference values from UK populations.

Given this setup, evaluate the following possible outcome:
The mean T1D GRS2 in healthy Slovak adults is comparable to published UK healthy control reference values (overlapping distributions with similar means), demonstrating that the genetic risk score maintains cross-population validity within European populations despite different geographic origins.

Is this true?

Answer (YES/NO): NO